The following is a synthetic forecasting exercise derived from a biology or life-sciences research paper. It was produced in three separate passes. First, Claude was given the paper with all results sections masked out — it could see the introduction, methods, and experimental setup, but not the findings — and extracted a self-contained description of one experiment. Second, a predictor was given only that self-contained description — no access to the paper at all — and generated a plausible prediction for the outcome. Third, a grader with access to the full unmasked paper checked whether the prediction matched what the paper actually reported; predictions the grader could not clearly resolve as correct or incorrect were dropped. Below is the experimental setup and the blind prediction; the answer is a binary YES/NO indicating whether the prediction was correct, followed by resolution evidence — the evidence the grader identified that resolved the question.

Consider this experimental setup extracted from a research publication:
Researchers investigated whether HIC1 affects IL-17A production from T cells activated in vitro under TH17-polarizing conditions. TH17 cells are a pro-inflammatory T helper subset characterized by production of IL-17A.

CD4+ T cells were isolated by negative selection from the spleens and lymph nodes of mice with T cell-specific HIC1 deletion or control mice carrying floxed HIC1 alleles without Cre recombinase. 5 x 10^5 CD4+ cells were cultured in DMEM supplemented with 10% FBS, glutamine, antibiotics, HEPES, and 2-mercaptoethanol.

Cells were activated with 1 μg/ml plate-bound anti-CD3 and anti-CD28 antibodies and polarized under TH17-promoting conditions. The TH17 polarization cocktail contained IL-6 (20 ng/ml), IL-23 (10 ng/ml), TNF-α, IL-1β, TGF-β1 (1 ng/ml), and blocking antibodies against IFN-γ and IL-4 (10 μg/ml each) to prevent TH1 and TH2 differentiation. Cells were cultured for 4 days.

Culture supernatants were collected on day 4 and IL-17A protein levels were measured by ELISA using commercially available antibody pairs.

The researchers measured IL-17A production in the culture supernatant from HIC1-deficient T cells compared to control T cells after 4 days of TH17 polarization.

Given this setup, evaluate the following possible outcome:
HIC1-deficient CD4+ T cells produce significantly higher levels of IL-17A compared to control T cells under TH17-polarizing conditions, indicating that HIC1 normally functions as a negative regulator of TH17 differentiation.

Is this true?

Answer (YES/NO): YES